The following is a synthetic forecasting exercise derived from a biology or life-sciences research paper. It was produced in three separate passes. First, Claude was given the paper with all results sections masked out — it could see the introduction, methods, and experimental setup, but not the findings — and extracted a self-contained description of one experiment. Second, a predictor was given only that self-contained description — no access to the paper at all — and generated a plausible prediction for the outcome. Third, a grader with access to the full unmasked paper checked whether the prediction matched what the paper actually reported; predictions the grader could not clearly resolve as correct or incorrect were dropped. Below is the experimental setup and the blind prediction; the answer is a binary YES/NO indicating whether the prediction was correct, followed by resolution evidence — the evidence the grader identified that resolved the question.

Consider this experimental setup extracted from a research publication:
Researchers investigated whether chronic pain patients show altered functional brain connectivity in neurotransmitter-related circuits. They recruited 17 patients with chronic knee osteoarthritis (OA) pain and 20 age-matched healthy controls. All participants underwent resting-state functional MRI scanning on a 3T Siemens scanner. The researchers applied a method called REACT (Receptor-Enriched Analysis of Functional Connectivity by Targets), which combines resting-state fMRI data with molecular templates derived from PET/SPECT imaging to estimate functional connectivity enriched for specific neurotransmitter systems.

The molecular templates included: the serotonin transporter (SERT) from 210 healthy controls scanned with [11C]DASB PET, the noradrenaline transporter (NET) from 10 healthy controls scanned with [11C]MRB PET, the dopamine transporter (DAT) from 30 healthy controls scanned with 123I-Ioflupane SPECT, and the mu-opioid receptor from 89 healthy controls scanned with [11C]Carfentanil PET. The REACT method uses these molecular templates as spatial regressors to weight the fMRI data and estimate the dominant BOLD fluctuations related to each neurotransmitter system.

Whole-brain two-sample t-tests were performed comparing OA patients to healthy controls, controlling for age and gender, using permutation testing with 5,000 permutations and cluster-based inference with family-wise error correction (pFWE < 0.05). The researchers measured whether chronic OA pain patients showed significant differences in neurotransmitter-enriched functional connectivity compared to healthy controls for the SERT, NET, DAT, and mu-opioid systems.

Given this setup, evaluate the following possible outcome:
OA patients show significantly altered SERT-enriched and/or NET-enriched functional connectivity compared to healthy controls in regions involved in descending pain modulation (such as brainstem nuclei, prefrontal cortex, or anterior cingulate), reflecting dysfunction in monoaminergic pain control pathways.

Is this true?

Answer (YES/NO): YES